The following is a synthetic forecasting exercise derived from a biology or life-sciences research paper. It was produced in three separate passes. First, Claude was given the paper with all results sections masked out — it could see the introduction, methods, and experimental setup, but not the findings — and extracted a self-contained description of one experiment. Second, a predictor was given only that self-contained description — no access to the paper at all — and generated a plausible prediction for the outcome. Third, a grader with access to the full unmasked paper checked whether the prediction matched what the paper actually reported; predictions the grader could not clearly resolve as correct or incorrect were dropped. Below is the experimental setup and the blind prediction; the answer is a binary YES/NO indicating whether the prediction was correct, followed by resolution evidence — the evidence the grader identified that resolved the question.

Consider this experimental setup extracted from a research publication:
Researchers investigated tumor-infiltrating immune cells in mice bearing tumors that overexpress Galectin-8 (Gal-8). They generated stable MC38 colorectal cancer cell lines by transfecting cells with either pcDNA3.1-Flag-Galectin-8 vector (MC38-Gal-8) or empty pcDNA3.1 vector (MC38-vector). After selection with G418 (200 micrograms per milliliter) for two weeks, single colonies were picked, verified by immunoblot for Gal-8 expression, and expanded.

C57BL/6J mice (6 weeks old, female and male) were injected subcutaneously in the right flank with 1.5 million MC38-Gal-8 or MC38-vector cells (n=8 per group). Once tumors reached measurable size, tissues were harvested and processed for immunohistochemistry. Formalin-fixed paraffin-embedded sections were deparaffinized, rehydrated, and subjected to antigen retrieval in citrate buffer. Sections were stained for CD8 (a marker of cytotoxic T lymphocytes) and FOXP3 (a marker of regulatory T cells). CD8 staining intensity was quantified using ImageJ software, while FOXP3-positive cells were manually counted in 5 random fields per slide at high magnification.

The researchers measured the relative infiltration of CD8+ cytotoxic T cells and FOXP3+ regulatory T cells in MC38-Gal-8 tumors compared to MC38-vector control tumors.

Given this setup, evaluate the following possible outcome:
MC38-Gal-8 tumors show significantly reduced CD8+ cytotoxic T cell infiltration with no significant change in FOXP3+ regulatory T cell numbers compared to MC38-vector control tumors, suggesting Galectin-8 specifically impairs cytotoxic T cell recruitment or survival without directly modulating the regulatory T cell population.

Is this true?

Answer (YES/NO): NO